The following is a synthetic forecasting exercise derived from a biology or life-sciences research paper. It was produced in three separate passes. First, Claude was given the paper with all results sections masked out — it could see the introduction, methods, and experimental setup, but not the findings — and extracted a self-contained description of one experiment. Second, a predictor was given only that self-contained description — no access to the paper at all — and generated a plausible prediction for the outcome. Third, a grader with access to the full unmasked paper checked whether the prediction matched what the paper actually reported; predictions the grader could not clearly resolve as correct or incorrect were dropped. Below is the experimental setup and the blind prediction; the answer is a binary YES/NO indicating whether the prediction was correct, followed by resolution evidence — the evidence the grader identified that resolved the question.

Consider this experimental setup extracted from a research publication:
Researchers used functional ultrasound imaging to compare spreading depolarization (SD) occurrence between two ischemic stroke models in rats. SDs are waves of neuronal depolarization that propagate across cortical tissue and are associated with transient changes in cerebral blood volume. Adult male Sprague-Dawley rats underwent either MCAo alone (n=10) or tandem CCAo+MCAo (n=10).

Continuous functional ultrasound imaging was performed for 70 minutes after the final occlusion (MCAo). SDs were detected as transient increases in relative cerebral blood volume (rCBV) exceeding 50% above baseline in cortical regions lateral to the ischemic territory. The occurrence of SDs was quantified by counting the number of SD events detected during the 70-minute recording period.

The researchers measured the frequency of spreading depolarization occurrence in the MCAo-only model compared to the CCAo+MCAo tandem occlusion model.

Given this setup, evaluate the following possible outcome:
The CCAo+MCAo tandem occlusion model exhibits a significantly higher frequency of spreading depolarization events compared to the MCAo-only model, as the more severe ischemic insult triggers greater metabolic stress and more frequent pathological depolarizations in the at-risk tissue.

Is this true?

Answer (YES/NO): NO